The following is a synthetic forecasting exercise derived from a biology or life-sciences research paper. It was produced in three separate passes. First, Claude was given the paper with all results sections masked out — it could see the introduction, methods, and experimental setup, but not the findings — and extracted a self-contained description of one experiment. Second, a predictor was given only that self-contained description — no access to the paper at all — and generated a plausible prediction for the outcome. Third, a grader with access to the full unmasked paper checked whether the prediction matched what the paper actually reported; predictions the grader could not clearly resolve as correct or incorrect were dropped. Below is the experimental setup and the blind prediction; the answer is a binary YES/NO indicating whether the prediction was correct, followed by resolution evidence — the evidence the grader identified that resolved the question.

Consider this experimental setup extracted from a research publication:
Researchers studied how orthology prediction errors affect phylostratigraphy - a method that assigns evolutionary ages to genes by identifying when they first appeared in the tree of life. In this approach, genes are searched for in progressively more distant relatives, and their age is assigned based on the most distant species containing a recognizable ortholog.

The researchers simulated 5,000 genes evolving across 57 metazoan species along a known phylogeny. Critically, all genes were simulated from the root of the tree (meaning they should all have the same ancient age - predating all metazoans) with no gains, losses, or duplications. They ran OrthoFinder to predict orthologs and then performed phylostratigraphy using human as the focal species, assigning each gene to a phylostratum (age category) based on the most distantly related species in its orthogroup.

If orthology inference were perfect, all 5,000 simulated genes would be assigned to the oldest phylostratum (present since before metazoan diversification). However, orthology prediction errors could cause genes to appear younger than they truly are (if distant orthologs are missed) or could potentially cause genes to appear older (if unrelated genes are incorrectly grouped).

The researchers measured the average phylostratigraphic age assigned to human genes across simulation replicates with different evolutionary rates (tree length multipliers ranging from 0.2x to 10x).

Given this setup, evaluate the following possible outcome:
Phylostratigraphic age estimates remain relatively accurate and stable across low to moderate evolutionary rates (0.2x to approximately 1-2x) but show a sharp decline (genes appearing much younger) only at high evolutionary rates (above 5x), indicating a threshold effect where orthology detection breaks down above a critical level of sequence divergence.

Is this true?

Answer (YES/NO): NO